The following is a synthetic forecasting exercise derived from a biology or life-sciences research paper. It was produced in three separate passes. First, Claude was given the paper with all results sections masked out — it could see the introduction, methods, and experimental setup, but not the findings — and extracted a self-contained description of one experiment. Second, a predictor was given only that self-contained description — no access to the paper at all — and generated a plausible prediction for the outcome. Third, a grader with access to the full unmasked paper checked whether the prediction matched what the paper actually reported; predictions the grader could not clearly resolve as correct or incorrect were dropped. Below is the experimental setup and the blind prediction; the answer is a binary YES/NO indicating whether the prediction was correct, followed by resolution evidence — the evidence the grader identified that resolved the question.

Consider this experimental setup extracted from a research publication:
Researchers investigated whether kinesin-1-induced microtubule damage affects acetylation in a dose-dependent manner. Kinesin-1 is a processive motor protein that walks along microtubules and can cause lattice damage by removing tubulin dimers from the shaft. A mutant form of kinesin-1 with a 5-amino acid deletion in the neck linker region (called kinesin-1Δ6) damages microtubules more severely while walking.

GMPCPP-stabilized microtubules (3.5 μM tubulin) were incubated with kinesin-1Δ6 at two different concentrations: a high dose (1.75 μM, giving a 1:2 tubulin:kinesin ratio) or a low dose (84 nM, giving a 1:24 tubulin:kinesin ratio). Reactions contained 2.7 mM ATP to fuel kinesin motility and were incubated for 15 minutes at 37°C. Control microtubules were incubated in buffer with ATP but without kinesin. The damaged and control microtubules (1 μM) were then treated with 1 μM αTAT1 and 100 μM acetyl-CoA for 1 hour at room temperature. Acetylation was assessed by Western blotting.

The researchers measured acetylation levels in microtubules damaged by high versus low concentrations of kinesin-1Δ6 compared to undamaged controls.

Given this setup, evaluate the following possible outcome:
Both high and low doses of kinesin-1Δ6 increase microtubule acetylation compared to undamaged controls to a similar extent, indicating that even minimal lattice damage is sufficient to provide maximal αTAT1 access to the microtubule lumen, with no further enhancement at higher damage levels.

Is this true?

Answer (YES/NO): NO